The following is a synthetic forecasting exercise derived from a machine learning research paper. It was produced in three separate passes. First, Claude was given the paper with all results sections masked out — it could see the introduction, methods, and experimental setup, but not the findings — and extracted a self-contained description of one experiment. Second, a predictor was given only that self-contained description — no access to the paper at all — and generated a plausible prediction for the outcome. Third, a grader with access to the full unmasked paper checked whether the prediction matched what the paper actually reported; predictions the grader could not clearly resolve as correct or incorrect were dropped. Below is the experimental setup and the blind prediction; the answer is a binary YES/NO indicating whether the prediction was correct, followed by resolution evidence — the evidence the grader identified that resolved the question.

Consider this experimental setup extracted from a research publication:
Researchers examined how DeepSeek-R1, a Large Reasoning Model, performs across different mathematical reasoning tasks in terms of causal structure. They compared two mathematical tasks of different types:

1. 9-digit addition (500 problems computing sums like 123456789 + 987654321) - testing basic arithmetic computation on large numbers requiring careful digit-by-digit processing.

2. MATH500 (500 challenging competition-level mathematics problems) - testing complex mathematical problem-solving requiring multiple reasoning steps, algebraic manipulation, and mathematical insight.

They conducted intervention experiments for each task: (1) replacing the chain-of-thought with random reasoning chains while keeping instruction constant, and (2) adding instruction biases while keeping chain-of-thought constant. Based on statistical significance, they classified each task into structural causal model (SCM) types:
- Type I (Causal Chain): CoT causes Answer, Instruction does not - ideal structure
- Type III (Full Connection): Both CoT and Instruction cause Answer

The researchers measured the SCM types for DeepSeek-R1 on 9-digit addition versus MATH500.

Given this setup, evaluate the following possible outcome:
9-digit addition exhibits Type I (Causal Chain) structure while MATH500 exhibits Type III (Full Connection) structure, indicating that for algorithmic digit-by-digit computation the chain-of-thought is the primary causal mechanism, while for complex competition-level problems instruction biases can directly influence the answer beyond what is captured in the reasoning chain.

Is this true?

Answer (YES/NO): NO